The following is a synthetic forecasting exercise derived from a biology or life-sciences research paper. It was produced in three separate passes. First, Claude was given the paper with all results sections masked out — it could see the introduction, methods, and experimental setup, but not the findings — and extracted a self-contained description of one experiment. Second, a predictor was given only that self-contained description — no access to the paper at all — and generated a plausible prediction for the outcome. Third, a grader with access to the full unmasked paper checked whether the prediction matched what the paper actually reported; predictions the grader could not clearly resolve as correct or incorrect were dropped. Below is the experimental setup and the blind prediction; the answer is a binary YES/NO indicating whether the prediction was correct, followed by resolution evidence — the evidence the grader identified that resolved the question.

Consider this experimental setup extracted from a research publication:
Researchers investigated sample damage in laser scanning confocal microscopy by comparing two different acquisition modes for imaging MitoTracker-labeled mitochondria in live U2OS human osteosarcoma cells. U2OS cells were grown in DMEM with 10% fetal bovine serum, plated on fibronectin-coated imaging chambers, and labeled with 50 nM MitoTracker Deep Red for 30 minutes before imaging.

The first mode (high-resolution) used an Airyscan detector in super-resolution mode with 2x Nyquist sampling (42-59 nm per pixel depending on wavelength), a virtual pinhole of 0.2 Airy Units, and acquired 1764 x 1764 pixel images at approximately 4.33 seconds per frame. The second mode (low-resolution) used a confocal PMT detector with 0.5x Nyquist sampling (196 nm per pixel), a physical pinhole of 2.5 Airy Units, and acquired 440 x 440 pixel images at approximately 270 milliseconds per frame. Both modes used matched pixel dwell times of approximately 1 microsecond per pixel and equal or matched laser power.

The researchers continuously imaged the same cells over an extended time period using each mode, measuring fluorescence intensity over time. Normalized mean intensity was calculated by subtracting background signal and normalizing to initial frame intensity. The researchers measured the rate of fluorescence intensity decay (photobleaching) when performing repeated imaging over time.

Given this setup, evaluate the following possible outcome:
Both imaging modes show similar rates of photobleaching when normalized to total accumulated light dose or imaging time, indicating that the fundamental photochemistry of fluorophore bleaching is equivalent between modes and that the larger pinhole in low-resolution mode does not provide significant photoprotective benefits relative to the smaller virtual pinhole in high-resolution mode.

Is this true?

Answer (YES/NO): NO